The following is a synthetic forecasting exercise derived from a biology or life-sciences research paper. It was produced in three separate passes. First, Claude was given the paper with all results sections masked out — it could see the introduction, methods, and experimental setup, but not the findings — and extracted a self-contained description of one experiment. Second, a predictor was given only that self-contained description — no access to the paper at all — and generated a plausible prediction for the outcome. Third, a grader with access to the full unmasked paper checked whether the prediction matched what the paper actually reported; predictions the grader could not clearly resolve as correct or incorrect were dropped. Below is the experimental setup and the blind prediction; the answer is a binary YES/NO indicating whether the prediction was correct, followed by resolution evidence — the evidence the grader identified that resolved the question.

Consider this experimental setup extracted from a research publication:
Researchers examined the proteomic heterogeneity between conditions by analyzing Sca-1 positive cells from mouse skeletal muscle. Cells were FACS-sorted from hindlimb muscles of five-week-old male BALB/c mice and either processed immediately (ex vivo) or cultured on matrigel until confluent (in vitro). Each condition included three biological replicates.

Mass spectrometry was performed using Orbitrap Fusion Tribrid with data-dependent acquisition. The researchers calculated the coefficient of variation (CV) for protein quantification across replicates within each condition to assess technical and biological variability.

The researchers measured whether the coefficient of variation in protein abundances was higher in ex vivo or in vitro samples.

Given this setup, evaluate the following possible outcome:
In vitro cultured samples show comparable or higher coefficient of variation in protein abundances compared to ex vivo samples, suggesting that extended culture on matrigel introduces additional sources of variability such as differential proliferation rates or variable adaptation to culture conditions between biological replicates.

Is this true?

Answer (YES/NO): NO